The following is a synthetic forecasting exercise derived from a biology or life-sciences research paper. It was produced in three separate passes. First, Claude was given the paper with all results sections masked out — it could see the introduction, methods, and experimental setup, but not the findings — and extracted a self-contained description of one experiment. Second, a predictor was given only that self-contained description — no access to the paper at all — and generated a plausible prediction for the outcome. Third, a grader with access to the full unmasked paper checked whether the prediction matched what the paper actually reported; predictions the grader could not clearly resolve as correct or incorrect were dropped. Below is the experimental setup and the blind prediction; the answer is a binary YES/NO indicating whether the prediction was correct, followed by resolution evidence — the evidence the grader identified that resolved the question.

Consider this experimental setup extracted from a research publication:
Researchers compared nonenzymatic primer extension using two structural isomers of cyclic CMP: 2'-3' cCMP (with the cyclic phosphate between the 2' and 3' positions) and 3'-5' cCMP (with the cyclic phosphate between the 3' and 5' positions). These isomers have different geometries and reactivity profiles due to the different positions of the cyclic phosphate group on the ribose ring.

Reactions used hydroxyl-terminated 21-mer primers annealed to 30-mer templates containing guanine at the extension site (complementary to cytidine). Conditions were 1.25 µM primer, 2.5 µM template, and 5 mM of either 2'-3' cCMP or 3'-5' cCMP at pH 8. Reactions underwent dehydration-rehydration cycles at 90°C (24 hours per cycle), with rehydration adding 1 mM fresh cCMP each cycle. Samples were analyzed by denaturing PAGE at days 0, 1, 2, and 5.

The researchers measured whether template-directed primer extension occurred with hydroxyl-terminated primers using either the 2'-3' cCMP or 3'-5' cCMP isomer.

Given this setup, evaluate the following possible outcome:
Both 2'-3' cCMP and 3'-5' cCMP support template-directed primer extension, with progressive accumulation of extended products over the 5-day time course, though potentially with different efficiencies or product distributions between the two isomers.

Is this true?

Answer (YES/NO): NO